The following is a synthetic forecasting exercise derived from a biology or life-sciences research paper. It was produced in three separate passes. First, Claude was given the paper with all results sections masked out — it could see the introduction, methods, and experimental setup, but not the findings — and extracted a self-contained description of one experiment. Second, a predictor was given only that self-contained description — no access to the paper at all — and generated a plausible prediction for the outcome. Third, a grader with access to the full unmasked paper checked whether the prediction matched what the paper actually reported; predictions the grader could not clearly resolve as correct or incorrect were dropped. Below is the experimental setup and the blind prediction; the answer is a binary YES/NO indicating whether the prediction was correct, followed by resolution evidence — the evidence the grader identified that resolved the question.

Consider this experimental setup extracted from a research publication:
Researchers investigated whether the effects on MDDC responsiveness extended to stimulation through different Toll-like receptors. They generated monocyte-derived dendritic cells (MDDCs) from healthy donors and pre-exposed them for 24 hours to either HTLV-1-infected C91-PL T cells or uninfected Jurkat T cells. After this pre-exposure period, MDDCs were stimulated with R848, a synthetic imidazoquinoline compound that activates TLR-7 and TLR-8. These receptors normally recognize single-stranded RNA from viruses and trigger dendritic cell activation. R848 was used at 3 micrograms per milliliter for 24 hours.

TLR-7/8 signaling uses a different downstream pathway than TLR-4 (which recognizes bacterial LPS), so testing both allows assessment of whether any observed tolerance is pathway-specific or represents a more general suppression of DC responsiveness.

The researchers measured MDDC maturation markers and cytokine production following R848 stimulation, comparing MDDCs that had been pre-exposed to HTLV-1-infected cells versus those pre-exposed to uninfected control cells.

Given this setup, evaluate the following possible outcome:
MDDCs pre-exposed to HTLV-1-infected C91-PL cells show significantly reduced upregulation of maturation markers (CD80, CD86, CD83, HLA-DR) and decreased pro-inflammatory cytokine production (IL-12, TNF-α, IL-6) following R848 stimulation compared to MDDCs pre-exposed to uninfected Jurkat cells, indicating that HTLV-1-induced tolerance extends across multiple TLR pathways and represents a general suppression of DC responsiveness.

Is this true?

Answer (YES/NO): NO